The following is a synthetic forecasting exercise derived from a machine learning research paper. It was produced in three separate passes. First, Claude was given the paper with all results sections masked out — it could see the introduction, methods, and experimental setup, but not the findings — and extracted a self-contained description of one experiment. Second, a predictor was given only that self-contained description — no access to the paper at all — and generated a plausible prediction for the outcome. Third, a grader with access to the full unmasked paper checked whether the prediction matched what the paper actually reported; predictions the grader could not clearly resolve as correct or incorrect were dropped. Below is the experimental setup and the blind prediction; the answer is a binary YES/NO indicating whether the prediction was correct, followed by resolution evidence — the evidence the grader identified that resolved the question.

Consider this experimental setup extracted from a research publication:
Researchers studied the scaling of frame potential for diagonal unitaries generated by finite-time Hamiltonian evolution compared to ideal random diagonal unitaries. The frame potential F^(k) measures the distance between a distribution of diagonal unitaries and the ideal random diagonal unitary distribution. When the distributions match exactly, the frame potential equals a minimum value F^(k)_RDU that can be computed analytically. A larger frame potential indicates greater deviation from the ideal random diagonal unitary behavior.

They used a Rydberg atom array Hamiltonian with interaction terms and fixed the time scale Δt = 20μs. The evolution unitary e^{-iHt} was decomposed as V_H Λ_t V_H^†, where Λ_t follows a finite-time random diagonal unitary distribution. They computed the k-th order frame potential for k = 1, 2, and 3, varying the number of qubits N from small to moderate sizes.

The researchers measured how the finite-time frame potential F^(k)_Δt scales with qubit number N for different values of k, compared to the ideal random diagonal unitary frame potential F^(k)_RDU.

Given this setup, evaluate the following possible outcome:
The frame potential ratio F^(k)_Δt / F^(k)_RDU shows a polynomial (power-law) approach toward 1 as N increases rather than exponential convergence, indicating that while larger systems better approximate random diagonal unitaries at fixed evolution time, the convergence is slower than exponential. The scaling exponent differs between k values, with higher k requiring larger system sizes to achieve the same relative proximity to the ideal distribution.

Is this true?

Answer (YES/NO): NO